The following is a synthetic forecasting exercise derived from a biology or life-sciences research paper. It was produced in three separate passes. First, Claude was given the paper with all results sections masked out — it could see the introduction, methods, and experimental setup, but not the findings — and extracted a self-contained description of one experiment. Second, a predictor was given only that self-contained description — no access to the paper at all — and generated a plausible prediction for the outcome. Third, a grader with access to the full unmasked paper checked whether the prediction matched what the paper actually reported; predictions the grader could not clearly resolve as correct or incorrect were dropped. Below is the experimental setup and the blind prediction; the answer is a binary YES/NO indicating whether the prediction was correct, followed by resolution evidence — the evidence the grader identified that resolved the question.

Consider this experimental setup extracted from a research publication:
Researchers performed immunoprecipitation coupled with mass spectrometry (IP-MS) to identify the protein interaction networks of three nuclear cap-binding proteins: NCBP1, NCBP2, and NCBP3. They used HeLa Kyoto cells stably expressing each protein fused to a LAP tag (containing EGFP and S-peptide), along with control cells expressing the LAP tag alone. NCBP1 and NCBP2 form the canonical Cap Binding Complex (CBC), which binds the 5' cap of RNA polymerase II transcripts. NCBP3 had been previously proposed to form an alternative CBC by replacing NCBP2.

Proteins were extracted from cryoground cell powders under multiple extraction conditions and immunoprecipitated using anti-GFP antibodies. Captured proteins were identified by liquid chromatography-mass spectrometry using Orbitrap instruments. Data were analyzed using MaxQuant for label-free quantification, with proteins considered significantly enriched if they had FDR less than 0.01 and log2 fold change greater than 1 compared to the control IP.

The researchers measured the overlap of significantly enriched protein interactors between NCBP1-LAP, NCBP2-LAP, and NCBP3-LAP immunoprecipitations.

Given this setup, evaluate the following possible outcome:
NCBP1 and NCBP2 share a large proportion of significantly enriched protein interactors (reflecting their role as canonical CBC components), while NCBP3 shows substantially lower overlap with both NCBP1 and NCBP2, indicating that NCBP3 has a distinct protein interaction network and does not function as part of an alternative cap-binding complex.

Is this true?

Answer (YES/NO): YES